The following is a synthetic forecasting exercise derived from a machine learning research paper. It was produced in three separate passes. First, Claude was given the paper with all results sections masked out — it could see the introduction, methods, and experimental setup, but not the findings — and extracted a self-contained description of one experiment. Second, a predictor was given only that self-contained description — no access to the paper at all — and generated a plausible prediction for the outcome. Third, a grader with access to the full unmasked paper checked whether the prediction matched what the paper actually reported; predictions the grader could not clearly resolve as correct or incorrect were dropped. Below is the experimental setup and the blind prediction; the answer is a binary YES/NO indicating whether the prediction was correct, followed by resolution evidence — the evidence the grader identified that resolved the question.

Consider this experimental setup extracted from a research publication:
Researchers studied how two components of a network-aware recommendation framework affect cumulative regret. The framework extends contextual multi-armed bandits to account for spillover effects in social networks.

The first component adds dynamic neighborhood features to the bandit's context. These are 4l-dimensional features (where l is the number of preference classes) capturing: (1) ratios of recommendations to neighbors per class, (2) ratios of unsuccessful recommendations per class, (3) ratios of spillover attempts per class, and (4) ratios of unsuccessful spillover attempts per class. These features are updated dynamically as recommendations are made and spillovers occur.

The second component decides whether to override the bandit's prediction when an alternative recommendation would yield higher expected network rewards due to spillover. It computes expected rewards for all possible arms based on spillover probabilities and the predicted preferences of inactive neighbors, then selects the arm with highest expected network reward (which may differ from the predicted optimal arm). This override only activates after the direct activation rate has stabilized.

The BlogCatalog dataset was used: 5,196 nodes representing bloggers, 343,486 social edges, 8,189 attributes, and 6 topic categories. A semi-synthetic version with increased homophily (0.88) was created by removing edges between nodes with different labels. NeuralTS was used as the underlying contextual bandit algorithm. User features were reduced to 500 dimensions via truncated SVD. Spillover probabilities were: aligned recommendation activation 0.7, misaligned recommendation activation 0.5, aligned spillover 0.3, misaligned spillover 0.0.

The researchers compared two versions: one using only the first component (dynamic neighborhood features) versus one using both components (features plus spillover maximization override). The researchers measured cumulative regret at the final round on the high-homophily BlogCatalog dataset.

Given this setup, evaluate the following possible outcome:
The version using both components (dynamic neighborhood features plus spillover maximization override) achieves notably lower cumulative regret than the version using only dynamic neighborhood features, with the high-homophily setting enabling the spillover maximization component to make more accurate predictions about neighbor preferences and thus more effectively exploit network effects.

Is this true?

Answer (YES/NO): YES